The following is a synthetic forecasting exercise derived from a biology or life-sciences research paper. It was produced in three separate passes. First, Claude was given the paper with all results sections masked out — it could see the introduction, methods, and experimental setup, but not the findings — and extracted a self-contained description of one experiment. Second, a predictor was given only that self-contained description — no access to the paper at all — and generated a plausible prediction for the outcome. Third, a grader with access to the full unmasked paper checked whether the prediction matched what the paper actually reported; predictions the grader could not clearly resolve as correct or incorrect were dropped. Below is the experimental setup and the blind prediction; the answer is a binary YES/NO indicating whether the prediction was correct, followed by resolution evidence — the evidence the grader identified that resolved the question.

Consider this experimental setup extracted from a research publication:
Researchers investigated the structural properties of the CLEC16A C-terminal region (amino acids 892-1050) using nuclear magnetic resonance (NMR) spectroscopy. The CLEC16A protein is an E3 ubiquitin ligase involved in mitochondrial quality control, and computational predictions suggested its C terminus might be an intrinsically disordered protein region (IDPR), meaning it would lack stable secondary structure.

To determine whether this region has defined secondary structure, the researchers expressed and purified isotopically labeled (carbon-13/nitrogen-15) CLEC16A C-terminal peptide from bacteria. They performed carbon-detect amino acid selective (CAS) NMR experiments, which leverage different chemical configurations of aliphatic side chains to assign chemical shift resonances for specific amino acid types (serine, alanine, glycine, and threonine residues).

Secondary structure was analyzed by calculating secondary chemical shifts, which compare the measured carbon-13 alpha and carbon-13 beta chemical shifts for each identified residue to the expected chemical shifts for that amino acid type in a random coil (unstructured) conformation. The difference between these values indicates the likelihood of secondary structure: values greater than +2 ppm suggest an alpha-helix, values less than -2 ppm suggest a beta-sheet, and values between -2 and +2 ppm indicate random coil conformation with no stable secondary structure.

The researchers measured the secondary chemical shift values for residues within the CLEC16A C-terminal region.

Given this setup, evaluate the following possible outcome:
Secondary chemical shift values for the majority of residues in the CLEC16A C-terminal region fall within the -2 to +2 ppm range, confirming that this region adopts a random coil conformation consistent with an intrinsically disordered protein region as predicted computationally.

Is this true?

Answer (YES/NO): YES